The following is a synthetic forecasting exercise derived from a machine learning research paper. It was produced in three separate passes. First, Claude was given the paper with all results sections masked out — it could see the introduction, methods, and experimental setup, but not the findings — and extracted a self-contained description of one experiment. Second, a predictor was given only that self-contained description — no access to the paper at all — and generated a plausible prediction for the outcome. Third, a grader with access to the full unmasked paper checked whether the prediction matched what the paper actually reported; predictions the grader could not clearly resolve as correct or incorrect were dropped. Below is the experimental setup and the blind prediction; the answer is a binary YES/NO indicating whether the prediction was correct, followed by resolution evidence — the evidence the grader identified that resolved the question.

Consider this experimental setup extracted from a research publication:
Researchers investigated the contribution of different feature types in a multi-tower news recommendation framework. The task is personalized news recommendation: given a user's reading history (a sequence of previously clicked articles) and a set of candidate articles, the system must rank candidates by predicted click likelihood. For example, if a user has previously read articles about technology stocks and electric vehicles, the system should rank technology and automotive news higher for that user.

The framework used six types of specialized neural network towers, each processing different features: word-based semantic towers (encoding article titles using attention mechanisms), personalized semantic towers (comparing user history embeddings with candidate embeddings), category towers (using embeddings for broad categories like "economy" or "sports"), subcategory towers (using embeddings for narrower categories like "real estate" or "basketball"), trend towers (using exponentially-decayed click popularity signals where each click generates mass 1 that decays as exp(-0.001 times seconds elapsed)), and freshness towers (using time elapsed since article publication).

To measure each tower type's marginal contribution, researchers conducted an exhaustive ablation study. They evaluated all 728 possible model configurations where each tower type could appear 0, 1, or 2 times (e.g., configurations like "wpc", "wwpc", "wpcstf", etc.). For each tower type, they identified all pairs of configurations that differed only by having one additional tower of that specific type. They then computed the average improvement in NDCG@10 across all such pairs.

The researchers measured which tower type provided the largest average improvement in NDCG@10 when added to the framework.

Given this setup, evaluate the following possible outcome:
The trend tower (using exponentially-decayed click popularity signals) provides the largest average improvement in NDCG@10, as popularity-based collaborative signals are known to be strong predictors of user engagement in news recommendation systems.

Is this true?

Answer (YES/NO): YES